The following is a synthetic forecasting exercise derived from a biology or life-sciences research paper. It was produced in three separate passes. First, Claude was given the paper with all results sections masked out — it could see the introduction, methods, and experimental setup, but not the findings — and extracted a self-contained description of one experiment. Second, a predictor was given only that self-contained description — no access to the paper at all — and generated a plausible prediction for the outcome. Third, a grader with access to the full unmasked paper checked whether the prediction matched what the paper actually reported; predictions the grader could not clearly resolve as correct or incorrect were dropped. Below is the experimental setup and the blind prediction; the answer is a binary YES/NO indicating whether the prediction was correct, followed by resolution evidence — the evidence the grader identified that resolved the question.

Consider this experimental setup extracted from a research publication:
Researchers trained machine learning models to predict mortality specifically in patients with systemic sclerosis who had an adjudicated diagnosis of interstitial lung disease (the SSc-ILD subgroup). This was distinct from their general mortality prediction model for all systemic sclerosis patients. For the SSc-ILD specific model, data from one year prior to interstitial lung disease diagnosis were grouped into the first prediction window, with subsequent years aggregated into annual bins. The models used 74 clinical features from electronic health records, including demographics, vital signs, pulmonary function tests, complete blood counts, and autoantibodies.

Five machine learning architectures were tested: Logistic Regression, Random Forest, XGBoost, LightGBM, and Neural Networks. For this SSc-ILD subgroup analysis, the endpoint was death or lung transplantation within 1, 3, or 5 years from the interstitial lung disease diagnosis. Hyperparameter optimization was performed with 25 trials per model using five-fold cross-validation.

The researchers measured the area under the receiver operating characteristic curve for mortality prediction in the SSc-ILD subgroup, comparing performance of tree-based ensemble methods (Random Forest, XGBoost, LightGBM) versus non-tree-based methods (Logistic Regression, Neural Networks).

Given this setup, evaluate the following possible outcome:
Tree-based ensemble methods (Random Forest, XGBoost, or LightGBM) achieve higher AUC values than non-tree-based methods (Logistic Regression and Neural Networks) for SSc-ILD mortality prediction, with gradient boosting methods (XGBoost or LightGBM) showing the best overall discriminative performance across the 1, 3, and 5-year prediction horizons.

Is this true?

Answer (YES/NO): YES